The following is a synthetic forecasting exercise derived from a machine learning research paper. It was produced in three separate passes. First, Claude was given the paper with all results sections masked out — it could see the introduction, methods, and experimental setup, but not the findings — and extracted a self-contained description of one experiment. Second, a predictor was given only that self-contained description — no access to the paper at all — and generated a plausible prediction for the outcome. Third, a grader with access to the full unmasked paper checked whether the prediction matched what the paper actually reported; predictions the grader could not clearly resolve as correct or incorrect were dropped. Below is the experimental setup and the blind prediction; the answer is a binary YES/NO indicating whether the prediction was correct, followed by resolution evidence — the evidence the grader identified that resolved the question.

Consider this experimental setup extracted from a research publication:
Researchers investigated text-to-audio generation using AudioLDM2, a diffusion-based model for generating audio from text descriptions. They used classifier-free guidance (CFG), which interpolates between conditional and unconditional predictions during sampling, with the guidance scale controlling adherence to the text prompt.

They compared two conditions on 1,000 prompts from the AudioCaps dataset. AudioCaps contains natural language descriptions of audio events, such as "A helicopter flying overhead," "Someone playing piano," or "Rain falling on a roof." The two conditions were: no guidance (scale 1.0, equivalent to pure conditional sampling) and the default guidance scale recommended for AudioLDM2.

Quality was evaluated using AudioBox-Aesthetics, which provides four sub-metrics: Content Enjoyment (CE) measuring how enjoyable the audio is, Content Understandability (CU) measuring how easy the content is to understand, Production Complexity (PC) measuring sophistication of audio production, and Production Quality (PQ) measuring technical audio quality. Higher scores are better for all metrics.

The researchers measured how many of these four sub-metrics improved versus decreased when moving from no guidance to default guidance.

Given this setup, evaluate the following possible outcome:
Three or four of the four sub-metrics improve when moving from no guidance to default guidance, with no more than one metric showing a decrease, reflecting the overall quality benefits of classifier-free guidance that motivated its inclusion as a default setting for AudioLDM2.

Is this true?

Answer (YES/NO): YES